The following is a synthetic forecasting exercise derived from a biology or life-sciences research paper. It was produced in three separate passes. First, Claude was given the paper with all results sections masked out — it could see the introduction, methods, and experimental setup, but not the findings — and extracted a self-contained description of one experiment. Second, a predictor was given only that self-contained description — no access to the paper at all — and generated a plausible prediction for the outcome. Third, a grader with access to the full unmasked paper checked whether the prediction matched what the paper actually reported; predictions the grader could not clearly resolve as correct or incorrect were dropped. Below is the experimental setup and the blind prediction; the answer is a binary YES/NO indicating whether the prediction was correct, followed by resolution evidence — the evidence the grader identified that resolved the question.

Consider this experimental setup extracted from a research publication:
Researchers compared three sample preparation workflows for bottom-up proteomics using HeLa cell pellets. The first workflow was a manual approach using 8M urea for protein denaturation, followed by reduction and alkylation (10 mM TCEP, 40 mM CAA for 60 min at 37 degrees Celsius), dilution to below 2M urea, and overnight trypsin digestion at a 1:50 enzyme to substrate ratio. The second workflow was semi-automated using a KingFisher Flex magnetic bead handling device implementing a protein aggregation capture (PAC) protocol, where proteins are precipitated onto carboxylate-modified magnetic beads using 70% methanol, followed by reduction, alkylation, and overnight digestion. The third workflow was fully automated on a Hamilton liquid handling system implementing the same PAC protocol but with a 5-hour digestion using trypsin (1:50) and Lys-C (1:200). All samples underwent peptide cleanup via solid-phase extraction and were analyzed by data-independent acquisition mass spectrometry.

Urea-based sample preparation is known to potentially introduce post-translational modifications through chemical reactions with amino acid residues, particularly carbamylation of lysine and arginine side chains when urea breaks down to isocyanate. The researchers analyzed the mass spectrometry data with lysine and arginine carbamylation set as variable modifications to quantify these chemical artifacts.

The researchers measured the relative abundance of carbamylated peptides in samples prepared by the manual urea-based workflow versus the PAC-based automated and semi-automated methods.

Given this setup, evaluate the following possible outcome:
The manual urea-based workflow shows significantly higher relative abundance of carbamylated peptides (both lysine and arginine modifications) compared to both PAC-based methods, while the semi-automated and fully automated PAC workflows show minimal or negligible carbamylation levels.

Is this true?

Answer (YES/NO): YES